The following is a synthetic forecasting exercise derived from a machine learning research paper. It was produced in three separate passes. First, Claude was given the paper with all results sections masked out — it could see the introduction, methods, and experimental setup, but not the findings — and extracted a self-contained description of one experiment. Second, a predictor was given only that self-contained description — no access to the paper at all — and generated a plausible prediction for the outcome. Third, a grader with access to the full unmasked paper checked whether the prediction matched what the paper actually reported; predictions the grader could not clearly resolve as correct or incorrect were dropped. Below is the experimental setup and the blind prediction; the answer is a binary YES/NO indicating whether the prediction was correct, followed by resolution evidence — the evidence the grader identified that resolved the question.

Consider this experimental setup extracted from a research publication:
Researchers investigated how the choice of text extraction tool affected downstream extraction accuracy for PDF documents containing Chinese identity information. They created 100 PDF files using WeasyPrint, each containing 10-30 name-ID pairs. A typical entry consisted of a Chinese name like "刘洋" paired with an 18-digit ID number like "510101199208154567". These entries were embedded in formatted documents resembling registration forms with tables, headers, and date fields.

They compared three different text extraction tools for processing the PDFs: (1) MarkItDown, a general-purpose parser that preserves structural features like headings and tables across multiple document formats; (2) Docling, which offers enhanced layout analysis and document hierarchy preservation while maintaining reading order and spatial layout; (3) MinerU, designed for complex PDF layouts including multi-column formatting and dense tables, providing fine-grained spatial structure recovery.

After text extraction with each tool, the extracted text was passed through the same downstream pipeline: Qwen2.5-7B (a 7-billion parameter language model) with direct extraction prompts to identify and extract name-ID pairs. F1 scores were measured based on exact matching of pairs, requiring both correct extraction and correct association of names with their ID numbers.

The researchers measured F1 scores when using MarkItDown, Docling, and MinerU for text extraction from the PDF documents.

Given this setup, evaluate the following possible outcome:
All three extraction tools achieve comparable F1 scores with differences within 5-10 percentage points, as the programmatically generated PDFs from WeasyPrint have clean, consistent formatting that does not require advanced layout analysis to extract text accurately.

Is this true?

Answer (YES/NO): NO